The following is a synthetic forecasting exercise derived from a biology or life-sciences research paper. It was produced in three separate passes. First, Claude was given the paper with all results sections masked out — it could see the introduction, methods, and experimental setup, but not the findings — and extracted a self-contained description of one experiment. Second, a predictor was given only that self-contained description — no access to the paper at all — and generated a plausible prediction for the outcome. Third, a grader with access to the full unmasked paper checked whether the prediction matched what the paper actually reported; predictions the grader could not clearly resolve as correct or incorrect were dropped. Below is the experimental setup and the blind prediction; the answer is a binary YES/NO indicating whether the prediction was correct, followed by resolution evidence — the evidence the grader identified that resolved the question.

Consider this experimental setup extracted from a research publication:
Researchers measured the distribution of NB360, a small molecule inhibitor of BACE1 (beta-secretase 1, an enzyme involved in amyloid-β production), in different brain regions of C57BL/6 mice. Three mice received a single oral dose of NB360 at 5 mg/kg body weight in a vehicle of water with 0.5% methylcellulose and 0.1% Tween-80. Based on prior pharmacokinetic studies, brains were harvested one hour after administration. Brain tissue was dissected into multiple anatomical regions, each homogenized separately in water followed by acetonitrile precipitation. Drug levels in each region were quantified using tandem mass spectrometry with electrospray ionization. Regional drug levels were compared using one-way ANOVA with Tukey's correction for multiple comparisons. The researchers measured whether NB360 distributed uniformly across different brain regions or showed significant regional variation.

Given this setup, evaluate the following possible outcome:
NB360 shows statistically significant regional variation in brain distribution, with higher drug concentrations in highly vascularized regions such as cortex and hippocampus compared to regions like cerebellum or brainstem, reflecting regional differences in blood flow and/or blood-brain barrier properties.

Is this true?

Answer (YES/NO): NO